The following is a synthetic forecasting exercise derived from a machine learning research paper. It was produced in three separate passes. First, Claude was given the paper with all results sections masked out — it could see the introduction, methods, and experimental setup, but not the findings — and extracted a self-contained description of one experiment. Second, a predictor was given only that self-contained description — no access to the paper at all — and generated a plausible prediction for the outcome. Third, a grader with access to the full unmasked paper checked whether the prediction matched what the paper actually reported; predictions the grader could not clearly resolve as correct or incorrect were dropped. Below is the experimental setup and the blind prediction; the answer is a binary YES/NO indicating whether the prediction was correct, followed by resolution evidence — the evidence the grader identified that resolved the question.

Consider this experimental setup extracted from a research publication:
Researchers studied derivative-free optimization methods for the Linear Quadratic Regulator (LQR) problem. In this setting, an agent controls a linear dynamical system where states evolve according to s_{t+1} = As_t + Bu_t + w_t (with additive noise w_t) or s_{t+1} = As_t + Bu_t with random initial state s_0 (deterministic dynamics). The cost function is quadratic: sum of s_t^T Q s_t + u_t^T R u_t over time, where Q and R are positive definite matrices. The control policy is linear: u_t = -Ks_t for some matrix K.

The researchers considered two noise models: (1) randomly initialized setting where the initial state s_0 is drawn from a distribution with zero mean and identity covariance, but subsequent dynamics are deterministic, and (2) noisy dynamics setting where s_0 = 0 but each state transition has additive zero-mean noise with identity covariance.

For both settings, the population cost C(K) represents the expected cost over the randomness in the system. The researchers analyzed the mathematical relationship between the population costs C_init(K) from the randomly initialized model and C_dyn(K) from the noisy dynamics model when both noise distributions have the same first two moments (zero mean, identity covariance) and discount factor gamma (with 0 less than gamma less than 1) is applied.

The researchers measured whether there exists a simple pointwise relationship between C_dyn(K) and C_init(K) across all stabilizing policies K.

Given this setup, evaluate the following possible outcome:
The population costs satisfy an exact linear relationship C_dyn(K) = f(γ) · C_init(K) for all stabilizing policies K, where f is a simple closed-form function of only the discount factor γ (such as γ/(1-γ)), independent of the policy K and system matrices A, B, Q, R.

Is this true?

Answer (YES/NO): YES